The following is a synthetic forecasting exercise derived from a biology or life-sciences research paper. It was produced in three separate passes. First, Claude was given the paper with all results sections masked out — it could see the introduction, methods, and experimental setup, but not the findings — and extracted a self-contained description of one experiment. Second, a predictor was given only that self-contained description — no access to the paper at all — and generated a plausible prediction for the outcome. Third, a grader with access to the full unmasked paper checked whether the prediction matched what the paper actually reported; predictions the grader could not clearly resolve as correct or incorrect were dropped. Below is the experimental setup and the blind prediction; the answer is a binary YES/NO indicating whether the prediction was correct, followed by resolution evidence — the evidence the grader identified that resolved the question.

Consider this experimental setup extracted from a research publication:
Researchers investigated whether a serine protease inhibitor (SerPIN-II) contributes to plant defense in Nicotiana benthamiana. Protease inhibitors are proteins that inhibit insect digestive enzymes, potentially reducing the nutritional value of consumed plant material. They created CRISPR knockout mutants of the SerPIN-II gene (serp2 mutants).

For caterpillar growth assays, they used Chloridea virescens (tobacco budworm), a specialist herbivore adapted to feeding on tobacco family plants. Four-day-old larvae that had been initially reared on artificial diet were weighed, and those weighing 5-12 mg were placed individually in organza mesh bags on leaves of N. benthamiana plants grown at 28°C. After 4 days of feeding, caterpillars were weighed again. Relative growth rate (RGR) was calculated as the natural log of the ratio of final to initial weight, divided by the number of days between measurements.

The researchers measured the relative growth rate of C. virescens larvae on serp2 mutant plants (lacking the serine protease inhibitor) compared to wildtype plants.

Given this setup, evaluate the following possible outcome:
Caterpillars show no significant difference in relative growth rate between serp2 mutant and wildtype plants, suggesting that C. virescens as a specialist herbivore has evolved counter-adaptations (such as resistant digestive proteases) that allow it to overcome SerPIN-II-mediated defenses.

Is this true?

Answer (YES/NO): NO